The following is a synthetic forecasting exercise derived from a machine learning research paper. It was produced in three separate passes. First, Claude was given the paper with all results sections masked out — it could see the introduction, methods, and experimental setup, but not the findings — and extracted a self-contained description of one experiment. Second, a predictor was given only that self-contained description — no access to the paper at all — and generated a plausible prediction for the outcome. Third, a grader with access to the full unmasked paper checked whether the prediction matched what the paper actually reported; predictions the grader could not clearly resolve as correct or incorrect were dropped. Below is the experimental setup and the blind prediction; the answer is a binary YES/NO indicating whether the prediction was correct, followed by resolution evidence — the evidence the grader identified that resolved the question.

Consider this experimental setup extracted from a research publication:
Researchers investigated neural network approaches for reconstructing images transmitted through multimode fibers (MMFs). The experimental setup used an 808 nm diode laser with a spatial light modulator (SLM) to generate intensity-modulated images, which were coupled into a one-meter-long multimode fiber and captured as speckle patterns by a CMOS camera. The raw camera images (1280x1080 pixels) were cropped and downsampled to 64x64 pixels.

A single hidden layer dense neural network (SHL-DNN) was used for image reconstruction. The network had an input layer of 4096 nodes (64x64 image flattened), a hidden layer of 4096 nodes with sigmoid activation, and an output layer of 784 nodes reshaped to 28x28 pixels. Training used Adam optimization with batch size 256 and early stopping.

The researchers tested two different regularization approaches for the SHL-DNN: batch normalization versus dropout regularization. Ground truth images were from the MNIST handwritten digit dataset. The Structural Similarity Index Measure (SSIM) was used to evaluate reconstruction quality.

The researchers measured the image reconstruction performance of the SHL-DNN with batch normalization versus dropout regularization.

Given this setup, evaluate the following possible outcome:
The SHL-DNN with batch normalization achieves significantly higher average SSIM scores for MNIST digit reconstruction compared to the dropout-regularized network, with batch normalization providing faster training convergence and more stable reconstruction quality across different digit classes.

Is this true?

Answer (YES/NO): NO